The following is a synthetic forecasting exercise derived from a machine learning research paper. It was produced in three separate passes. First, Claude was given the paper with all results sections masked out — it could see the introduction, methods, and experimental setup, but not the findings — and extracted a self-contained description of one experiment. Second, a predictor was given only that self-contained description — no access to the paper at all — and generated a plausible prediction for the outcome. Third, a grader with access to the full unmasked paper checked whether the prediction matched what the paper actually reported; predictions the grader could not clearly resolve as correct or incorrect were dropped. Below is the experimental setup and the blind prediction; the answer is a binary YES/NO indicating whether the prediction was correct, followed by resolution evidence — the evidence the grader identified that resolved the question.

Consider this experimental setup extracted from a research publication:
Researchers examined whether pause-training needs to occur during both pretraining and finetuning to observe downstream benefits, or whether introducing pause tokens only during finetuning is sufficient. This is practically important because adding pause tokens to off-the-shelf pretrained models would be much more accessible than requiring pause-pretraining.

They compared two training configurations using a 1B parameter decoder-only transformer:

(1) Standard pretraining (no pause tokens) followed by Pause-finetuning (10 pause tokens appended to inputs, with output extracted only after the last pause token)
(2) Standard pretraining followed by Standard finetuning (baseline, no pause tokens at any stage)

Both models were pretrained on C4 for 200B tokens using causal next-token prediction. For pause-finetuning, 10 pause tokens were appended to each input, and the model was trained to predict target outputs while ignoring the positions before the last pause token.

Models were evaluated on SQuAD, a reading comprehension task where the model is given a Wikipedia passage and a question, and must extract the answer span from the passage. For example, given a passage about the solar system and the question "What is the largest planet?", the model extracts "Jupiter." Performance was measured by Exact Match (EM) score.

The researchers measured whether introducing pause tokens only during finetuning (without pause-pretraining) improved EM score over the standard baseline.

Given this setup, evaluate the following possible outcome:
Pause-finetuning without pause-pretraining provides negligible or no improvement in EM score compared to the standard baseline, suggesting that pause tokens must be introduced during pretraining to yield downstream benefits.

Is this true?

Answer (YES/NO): YES